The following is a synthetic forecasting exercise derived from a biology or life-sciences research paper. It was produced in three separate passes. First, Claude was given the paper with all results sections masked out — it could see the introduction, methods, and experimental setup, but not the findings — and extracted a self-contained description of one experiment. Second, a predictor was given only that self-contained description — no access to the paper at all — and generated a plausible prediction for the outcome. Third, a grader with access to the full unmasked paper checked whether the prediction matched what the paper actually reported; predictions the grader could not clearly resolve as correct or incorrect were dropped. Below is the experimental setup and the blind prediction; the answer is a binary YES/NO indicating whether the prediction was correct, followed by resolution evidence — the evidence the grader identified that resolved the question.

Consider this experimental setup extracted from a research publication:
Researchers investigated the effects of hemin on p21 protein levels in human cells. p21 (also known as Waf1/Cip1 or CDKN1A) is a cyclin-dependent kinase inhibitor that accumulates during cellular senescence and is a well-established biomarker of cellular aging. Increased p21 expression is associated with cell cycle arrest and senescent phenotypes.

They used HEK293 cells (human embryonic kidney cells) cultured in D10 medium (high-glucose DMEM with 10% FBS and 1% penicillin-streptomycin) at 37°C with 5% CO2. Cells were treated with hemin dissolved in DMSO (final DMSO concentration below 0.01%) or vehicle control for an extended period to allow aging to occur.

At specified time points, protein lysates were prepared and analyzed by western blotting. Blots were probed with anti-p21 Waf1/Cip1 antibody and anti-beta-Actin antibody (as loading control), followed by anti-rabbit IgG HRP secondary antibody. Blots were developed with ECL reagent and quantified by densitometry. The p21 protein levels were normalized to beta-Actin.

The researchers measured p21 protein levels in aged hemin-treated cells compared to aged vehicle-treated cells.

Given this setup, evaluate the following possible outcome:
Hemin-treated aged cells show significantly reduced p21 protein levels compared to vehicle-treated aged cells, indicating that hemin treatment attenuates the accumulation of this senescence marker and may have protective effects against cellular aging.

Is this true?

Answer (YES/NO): YES